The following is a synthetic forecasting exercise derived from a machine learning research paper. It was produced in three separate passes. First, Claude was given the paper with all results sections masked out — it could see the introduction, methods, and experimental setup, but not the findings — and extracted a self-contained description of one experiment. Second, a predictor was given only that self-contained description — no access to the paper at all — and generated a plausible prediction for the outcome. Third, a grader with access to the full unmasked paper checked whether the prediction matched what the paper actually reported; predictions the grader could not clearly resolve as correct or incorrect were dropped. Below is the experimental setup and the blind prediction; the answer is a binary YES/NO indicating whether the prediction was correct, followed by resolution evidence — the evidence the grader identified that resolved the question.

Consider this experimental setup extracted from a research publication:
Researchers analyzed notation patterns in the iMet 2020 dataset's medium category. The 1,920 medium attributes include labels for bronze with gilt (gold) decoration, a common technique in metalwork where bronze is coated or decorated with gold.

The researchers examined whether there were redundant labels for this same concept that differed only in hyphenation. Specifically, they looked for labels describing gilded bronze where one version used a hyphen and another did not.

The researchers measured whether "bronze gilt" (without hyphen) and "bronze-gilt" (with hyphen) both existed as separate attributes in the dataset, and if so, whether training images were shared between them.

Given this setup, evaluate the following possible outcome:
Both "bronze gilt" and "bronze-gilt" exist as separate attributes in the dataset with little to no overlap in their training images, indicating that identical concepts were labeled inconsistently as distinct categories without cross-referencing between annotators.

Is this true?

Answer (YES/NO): YES